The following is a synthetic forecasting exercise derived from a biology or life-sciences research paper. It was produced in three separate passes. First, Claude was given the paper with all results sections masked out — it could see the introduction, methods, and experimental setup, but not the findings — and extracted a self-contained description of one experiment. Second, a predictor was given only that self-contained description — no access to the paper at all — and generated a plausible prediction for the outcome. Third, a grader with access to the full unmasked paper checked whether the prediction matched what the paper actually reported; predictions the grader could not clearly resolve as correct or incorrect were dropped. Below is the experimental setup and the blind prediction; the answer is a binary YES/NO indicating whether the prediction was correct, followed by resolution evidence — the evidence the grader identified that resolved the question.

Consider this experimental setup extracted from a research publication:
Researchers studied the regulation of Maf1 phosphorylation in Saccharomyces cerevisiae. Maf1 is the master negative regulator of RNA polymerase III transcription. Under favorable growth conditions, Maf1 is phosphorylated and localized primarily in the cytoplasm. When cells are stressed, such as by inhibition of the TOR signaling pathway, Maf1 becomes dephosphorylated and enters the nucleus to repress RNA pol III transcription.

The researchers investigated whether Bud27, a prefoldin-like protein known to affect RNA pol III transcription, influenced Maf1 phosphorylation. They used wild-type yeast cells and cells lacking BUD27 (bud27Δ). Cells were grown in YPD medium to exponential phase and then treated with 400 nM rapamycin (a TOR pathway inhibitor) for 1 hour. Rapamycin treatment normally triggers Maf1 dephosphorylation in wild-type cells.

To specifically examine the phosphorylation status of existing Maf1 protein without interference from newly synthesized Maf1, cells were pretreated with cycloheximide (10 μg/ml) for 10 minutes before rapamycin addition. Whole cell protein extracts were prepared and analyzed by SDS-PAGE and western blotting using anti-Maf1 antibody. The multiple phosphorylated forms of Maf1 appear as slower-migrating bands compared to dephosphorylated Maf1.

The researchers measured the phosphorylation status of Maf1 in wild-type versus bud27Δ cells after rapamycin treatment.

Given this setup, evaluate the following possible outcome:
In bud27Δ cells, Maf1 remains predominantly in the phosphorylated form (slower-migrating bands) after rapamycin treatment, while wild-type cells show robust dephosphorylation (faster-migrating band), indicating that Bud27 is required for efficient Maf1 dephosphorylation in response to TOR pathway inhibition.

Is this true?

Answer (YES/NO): YES